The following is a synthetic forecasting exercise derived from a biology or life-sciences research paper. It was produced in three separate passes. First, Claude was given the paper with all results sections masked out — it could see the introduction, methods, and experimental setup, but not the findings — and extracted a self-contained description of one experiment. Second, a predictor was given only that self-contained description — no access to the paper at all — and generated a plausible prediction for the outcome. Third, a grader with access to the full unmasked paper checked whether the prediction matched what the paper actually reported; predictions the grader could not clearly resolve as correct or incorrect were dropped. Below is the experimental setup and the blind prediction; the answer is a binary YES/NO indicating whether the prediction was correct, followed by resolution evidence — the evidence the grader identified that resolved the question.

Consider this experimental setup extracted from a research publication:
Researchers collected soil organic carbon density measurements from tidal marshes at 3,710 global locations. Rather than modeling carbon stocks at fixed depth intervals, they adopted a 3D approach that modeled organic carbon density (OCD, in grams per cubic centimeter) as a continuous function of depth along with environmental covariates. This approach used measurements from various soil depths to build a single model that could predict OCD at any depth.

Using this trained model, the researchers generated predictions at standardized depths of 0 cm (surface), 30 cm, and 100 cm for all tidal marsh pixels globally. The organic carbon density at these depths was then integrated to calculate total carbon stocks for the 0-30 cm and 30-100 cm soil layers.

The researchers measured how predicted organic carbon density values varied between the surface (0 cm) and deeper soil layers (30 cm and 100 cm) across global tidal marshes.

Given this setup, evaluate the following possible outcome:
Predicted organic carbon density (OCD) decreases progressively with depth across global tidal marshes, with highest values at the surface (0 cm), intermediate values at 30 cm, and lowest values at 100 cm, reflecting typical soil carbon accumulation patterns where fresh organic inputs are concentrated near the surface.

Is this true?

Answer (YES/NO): NO